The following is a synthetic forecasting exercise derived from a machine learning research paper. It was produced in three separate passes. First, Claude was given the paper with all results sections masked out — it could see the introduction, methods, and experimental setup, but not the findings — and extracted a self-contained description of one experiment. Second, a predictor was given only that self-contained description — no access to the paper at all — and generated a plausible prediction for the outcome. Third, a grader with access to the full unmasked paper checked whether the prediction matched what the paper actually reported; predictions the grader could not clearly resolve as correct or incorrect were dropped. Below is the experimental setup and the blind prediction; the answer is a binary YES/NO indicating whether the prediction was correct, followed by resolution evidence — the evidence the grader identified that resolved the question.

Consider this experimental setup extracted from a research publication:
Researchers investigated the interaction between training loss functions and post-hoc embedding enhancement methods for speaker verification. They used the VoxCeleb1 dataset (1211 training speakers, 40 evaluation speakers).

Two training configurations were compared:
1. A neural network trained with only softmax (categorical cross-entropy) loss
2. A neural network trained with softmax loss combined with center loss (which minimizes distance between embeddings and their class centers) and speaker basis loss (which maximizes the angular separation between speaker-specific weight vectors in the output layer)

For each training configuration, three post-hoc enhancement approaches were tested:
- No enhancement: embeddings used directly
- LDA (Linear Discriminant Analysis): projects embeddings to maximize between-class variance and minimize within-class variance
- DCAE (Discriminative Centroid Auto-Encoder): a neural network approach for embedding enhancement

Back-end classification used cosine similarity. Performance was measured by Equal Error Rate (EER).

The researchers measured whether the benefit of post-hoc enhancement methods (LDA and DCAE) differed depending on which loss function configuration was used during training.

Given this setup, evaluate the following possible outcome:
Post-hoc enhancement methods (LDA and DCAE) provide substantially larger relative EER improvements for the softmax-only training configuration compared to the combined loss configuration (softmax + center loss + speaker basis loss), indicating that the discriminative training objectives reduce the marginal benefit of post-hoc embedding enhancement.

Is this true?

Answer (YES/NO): YES